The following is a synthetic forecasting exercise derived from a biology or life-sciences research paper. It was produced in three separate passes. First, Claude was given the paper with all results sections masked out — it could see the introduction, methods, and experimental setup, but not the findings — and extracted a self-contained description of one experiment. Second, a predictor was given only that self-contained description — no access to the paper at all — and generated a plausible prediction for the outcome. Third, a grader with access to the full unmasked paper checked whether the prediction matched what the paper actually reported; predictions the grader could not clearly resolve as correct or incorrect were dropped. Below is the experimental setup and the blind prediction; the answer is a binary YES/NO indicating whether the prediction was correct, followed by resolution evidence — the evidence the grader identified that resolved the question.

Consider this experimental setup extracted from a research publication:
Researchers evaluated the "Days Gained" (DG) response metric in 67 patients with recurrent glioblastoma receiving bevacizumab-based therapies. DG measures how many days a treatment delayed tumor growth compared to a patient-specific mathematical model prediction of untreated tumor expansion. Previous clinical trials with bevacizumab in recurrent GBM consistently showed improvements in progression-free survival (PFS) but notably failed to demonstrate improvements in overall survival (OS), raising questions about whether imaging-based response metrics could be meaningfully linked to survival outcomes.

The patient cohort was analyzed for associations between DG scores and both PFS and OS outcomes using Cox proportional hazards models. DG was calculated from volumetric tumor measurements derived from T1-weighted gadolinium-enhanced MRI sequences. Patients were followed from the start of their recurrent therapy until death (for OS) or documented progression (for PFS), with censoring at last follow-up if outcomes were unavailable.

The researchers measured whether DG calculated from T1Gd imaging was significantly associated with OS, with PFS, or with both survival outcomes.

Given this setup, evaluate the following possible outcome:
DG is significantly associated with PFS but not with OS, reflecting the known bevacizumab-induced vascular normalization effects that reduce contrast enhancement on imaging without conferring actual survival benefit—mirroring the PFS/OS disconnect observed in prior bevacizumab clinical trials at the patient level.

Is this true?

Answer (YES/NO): NO